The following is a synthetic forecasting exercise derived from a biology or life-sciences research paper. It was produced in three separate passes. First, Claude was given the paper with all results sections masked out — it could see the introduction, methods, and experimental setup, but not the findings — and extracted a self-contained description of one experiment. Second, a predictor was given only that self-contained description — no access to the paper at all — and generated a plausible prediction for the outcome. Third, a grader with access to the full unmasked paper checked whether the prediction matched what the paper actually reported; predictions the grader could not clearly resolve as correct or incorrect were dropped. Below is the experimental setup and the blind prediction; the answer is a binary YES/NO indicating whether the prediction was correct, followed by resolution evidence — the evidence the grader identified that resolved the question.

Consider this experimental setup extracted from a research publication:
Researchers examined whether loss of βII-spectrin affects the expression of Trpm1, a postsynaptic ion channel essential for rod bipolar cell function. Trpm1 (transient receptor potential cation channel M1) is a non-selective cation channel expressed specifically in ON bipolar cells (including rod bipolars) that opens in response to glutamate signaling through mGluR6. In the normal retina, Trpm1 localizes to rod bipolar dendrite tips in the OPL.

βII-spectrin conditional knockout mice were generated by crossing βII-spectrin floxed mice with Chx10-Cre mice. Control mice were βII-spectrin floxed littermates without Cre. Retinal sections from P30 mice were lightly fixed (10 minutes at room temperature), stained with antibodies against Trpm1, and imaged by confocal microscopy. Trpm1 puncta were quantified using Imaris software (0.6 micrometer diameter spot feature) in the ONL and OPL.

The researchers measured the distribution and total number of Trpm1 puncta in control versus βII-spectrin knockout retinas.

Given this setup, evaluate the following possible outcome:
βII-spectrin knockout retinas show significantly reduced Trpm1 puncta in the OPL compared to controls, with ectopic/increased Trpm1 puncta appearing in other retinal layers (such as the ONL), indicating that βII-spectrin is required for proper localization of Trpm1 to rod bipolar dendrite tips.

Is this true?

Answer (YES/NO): NO